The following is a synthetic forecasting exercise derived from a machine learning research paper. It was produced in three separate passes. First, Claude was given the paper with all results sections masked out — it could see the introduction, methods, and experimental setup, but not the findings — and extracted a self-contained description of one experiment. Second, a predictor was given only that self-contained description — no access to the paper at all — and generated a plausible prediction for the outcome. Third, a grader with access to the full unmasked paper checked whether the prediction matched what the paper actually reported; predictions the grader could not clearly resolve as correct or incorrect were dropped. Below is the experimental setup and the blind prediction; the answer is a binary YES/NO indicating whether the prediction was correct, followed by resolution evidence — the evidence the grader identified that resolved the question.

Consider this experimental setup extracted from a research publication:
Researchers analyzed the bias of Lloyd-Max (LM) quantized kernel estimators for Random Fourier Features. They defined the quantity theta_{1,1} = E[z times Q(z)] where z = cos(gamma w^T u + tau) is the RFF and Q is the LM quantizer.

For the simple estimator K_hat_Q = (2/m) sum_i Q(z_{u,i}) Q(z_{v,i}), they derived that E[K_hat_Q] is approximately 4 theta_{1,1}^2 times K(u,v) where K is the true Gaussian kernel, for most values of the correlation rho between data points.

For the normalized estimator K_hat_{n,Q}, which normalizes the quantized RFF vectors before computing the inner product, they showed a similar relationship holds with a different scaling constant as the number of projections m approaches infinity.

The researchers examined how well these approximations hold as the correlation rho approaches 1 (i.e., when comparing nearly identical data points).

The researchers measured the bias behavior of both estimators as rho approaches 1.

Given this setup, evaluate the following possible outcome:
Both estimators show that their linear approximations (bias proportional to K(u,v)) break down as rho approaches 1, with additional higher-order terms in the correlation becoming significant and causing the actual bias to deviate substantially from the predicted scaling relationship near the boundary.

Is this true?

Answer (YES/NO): NO